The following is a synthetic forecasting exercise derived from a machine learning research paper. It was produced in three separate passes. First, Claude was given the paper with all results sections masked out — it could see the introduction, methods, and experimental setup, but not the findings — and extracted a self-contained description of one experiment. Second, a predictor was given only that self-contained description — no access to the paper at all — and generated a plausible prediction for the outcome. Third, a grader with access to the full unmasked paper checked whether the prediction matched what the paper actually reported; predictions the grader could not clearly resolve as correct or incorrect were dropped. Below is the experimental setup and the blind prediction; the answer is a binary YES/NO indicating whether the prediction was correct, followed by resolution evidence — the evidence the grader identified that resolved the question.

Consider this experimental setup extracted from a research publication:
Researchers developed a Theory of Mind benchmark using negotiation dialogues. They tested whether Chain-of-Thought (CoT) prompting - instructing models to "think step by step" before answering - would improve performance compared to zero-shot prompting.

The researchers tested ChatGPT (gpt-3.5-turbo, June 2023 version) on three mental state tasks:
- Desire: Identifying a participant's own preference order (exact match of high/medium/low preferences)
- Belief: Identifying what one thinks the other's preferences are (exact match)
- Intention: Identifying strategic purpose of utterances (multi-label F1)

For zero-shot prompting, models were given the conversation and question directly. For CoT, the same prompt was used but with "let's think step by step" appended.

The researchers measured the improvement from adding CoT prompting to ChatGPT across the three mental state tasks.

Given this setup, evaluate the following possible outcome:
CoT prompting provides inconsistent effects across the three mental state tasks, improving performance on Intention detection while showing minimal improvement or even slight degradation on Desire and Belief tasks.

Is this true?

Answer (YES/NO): NO